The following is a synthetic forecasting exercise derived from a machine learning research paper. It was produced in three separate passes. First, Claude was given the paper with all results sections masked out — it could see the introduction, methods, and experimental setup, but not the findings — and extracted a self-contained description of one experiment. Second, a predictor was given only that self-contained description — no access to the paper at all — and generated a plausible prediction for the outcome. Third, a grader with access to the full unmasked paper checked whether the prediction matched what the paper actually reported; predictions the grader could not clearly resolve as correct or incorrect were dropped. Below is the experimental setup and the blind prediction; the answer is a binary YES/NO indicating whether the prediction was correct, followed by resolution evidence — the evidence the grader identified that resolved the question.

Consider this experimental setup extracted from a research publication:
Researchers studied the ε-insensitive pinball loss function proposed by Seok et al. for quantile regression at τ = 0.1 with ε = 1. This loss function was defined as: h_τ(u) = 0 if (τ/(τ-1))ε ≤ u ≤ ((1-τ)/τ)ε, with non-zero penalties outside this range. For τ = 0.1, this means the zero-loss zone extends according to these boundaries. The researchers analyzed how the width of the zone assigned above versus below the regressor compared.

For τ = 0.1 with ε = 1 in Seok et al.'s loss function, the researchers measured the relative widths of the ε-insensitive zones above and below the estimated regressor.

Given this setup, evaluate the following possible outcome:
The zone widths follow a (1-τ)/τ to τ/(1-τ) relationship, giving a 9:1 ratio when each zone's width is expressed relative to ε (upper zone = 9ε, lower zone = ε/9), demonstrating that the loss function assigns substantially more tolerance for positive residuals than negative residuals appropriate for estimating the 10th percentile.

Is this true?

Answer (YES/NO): NO